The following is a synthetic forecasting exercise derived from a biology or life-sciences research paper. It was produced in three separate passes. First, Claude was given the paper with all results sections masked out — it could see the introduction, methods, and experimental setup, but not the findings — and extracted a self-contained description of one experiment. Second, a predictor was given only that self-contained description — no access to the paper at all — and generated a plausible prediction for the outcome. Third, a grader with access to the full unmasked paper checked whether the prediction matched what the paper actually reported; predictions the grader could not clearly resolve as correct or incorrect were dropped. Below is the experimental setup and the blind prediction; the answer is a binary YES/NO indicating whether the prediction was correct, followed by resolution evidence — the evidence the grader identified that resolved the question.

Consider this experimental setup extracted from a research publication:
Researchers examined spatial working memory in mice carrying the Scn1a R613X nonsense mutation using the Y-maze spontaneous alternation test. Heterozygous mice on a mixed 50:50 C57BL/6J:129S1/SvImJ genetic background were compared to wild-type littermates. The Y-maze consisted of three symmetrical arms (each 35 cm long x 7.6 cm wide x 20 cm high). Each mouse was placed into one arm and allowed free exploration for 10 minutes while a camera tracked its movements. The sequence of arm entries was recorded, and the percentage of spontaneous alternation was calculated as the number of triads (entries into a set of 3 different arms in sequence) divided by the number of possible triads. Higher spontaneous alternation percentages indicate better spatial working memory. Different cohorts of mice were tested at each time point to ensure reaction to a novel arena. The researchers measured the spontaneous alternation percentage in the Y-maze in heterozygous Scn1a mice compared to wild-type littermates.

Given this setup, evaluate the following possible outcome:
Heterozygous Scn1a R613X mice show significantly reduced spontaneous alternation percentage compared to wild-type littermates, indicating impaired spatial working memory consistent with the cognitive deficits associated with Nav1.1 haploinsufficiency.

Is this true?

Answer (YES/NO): NO